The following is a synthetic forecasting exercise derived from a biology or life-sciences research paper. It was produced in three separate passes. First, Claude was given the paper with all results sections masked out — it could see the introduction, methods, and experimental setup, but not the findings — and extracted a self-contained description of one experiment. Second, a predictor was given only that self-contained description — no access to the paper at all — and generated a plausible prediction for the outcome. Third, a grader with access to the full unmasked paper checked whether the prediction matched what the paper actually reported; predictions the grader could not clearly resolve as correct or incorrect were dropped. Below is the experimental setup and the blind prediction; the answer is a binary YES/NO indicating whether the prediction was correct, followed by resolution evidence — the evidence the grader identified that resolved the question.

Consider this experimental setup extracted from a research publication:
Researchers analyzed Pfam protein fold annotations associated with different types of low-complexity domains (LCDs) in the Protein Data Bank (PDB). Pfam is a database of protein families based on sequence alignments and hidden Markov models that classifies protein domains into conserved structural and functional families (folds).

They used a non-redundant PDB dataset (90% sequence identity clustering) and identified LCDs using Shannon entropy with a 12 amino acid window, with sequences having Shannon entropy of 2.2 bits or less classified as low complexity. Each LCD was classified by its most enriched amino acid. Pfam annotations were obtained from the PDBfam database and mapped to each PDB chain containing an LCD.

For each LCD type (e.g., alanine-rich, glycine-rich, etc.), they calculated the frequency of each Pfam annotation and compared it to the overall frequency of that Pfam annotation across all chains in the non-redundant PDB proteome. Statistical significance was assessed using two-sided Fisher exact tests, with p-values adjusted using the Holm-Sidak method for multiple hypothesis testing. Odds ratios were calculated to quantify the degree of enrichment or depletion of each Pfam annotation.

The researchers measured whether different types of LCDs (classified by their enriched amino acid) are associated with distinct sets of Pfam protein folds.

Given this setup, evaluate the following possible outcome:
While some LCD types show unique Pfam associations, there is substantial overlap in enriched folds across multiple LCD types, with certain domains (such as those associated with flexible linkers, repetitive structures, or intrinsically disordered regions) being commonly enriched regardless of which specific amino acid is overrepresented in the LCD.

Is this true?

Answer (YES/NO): NO